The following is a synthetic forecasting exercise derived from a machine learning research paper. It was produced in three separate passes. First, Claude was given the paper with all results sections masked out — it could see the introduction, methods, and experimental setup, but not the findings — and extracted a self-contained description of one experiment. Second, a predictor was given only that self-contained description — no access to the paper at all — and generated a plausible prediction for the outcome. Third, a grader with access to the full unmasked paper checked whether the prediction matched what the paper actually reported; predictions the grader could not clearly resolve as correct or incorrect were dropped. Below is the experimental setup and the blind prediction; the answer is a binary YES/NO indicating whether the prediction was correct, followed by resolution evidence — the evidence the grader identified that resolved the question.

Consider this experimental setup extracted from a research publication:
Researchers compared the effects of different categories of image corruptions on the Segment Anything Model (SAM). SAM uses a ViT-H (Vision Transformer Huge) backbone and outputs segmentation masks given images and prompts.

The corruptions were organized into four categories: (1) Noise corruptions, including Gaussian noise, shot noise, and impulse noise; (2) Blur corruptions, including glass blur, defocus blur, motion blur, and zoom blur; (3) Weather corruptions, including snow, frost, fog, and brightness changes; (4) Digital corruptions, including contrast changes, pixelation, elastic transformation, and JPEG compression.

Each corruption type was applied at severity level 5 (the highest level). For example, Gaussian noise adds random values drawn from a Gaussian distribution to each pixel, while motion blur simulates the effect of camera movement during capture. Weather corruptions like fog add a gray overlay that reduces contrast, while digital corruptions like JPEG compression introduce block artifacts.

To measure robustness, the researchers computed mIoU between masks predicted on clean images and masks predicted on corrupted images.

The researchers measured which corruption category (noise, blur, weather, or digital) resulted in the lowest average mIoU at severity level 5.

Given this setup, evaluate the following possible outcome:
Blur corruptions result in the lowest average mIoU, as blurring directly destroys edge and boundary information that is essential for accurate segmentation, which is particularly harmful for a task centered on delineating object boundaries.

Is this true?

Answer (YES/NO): YES